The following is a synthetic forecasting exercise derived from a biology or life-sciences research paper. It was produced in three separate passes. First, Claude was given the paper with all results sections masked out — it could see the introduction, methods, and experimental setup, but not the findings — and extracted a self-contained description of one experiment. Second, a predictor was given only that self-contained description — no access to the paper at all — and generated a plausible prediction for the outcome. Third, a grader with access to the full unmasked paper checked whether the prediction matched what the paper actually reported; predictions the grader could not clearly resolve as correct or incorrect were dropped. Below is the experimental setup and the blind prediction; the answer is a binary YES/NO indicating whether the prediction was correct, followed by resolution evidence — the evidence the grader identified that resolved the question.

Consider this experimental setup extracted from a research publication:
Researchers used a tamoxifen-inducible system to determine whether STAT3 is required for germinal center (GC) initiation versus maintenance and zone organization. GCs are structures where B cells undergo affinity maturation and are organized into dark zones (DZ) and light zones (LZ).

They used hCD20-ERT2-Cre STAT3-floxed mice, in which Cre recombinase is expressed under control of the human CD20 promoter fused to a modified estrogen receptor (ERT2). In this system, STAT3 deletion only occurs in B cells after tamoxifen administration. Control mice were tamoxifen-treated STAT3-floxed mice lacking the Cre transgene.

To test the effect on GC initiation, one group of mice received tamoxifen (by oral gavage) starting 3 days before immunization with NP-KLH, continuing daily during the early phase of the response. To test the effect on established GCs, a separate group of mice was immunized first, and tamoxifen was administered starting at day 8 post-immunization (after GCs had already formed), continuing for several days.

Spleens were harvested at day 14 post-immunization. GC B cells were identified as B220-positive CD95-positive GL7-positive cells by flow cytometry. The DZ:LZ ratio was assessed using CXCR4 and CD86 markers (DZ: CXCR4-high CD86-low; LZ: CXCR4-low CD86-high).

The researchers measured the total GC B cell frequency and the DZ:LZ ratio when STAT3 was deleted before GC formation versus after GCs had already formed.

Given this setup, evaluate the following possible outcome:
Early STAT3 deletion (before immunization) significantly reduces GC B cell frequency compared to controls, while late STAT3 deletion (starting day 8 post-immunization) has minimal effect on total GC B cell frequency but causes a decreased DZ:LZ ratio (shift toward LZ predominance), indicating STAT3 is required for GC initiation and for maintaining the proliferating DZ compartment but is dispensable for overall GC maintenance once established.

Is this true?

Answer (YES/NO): NO